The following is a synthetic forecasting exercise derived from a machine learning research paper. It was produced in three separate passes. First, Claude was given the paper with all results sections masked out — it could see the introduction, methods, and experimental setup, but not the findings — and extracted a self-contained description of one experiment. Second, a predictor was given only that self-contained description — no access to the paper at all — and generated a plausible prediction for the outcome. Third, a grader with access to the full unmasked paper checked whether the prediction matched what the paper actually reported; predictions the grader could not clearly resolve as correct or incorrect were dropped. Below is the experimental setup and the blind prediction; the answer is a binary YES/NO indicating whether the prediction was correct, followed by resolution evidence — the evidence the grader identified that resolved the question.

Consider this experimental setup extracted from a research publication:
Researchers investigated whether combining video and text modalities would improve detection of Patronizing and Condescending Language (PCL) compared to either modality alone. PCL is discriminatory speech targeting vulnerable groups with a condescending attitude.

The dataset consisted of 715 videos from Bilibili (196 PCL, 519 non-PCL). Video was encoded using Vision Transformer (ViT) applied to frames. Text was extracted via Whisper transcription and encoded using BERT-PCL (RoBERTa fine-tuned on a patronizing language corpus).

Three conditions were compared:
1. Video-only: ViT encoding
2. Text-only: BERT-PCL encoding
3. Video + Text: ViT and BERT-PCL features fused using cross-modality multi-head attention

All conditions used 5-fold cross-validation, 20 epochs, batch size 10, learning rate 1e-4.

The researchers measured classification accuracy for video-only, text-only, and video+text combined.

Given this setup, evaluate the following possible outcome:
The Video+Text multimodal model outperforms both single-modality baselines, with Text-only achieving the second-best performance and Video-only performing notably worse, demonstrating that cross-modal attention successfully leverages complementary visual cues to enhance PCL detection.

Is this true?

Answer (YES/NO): NO